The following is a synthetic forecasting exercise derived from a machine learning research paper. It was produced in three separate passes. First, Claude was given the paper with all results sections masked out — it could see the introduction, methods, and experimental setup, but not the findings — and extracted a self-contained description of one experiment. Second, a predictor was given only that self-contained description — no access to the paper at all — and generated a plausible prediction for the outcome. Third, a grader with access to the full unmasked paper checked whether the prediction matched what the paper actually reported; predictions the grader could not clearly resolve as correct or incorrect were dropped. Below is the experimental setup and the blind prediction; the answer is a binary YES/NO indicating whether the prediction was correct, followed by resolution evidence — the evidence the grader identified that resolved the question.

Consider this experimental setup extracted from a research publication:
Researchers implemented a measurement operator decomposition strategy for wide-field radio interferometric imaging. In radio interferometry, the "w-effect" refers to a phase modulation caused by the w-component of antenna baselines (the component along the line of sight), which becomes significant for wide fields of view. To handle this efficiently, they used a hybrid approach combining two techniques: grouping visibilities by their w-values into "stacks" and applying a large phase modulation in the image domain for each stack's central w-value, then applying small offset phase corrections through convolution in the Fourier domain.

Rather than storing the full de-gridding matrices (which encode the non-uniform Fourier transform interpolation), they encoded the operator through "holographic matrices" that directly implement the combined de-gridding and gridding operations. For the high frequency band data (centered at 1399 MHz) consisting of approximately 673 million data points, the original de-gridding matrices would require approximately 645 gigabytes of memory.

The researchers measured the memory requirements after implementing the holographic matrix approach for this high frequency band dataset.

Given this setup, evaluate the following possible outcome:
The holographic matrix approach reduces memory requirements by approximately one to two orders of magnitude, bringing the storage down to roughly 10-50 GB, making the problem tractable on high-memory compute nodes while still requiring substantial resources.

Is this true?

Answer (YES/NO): NO